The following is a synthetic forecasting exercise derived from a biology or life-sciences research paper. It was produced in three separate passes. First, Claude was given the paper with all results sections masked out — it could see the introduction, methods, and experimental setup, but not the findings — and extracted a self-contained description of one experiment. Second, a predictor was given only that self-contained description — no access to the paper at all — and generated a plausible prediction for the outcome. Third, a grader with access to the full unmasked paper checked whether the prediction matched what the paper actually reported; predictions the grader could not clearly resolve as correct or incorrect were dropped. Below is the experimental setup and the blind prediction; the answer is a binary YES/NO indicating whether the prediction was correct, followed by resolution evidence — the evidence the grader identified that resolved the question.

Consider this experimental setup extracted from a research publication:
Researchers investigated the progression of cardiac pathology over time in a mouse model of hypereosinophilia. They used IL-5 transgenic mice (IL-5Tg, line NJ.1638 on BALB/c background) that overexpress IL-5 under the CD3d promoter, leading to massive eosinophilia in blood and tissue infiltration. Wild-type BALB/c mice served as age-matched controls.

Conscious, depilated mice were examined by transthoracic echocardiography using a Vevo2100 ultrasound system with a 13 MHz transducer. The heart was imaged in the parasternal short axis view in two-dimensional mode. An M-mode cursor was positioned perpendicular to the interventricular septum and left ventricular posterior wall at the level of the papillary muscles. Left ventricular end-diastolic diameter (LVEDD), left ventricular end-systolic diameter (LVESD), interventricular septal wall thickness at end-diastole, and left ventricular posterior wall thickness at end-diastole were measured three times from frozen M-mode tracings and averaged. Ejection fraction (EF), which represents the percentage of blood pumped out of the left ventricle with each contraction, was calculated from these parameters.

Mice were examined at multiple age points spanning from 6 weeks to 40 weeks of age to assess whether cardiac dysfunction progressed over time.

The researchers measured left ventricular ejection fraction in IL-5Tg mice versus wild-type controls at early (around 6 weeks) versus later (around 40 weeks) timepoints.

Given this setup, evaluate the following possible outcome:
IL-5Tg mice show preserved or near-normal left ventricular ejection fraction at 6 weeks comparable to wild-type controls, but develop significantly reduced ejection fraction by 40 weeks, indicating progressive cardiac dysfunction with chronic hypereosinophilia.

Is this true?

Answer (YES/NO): NO